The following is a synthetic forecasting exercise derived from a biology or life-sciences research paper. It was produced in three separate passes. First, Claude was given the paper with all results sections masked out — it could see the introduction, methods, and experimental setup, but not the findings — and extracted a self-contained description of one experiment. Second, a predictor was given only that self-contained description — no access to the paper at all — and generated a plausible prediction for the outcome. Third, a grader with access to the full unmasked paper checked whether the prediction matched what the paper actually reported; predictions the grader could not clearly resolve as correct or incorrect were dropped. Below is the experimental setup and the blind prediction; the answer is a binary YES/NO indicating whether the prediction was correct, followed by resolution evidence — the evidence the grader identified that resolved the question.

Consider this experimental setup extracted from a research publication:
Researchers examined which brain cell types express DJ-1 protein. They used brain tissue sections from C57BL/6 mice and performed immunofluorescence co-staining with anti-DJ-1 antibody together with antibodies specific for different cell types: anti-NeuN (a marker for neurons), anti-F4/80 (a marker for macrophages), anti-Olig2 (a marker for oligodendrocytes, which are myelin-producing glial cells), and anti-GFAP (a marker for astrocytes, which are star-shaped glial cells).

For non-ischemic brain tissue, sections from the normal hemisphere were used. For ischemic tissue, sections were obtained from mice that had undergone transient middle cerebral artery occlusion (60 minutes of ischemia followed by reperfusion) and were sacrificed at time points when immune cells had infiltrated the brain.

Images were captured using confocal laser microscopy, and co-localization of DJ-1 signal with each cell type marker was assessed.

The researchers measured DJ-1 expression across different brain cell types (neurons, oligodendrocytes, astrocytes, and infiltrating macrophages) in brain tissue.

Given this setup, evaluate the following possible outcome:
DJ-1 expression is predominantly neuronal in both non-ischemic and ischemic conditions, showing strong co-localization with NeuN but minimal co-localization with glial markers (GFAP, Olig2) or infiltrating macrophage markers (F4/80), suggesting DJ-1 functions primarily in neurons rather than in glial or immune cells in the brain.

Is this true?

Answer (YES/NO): NO